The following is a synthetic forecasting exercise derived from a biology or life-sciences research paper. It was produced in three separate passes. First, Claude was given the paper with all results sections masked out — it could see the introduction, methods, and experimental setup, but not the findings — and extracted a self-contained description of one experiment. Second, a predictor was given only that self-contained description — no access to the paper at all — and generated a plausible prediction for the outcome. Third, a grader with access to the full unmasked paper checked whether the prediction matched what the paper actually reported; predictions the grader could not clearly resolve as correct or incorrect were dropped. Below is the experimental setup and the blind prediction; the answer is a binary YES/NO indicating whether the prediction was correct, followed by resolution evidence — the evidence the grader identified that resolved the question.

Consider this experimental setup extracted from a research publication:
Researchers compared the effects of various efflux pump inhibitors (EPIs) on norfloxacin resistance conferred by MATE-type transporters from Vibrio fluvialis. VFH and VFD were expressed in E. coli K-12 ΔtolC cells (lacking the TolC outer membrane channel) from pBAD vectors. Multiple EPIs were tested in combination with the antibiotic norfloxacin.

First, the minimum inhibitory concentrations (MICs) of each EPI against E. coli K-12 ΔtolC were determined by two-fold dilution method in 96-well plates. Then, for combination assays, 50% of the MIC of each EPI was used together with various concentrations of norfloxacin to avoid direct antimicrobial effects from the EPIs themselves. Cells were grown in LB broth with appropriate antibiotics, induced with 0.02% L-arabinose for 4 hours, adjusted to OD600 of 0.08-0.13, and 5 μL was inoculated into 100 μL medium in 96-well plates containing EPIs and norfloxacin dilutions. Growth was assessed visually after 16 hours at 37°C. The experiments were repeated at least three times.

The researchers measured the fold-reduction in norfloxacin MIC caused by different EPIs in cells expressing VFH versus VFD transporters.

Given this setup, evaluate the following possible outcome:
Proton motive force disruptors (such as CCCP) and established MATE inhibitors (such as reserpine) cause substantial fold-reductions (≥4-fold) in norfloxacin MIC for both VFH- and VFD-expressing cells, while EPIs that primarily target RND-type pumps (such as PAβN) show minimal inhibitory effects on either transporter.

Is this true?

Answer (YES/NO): NO